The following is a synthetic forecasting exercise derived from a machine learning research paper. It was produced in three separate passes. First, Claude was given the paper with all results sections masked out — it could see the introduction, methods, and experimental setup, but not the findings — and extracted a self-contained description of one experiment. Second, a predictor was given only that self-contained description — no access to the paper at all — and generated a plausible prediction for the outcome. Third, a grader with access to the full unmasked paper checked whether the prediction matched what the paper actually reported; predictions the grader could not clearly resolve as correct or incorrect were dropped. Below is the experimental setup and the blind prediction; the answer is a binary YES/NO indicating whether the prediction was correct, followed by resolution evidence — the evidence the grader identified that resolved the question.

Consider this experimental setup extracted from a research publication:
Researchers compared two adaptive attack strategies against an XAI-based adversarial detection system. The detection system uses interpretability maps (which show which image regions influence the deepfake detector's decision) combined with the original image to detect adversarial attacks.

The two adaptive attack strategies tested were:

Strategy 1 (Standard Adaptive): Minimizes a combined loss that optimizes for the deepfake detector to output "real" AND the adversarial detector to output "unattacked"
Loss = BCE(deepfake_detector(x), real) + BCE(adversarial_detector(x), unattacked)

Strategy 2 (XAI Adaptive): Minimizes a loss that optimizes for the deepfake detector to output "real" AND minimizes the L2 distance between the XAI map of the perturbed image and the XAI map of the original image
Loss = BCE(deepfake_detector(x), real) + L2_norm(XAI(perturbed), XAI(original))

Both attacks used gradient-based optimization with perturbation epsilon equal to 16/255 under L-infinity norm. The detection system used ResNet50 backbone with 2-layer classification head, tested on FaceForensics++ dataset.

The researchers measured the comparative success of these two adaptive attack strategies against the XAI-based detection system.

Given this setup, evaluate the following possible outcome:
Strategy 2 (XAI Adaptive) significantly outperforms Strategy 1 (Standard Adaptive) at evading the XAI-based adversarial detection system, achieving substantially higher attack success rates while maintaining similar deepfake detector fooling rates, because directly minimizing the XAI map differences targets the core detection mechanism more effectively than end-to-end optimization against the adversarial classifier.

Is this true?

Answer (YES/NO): NO